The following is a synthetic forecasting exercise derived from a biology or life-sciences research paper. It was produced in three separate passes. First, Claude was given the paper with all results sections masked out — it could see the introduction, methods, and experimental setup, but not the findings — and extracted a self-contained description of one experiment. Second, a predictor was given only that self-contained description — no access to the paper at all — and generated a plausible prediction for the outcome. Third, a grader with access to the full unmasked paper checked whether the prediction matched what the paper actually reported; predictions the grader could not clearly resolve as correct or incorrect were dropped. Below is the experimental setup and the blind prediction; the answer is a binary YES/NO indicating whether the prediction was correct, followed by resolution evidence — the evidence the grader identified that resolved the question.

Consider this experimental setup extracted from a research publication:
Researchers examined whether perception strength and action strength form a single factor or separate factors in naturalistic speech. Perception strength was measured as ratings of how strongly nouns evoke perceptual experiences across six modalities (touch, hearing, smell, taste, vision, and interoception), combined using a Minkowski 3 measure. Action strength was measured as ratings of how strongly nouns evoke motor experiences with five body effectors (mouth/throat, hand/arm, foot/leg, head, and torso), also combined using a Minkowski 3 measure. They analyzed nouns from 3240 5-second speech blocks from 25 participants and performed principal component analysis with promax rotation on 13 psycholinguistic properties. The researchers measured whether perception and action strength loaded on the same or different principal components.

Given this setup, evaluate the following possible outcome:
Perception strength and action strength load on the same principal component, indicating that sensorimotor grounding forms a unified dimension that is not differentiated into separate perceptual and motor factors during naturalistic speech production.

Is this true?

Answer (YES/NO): YES